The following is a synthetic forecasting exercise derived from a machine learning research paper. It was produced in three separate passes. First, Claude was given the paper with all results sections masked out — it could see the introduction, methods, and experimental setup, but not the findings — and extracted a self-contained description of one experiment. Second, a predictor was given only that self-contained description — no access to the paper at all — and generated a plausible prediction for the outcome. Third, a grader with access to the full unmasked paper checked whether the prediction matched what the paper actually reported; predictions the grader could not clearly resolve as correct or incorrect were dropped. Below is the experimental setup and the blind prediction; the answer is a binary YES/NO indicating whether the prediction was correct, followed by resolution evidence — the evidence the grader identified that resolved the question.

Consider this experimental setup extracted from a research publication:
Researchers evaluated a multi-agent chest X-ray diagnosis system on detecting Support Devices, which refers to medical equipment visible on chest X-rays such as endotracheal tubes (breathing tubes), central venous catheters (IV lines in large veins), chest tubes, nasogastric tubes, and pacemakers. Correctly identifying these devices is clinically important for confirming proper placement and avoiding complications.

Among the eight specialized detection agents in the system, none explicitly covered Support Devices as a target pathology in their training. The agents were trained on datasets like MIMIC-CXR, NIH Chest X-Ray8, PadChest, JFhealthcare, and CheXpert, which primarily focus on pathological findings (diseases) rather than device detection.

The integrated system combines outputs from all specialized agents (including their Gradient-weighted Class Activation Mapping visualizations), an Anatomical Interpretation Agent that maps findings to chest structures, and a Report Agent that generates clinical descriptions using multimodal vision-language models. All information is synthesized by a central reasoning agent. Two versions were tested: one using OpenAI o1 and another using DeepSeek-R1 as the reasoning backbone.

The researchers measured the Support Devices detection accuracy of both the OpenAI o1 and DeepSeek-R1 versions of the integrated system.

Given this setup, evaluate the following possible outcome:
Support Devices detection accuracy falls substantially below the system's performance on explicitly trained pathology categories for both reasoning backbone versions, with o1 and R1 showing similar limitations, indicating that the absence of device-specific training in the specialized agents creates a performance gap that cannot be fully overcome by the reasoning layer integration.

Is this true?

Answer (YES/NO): NO